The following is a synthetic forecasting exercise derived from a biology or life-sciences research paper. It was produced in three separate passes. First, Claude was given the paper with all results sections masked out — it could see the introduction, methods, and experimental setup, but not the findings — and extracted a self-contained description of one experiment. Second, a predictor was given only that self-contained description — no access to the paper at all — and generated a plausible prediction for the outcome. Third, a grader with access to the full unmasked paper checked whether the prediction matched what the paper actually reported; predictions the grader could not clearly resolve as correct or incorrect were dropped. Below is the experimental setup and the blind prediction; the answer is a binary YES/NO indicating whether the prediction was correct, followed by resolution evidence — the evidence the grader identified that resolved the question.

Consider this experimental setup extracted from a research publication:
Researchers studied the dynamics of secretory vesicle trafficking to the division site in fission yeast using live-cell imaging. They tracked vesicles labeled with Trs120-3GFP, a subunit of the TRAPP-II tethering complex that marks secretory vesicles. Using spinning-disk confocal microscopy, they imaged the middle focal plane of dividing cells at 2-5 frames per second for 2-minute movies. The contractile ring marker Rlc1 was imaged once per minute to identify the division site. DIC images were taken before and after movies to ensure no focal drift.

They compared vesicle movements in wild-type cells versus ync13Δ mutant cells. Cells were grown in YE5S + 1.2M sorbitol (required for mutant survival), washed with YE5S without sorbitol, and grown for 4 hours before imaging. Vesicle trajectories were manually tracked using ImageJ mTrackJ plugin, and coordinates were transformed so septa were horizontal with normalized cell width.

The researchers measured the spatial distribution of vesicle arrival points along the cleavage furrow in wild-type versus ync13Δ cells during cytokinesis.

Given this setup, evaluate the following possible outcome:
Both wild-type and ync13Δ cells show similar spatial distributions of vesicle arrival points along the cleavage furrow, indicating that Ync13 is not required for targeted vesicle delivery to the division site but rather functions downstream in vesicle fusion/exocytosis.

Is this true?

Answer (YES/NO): NO